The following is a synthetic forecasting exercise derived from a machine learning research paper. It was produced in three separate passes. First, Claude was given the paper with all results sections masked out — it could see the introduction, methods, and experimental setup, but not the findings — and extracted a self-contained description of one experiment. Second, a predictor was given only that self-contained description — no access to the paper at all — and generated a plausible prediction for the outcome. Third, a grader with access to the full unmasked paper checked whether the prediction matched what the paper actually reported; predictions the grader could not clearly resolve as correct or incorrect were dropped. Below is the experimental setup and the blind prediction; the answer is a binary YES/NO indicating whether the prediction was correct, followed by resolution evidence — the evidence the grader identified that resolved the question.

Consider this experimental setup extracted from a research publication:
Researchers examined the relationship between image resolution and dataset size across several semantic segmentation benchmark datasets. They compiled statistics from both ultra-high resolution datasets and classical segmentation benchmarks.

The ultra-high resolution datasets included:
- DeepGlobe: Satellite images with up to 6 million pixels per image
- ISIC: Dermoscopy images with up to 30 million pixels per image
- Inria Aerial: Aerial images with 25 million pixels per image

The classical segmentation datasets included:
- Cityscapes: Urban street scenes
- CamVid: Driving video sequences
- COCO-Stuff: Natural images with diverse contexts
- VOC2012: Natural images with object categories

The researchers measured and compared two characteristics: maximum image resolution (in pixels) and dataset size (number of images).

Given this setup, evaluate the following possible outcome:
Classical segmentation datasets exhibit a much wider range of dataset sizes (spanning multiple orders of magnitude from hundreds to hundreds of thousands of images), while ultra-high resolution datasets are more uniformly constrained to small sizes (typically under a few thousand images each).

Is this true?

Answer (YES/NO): YES